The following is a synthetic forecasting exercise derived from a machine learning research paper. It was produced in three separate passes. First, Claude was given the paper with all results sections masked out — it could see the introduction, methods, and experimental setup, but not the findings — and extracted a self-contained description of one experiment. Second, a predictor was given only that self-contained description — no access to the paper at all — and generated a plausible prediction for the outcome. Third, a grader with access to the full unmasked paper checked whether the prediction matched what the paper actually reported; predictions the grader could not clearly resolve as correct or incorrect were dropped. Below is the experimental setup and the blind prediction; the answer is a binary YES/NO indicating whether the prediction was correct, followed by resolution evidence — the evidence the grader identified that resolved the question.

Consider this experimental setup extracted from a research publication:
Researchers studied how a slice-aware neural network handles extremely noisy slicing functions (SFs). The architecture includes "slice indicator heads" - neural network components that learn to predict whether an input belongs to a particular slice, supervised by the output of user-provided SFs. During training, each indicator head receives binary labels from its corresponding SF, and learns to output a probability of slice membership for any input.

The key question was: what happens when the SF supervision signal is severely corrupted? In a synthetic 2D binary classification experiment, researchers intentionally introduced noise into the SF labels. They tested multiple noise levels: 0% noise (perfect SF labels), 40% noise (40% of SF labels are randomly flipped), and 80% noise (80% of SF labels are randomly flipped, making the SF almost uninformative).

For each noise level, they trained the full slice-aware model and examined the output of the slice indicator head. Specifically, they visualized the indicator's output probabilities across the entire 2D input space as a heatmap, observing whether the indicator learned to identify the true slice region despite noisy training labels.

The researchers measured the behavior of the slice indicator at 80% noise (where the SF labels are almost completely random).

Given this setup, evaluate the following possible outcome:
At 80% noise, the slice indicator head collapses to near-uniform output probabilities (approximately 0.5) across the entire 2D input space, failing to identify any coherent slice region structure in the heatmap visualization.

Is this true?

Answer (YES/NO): YES